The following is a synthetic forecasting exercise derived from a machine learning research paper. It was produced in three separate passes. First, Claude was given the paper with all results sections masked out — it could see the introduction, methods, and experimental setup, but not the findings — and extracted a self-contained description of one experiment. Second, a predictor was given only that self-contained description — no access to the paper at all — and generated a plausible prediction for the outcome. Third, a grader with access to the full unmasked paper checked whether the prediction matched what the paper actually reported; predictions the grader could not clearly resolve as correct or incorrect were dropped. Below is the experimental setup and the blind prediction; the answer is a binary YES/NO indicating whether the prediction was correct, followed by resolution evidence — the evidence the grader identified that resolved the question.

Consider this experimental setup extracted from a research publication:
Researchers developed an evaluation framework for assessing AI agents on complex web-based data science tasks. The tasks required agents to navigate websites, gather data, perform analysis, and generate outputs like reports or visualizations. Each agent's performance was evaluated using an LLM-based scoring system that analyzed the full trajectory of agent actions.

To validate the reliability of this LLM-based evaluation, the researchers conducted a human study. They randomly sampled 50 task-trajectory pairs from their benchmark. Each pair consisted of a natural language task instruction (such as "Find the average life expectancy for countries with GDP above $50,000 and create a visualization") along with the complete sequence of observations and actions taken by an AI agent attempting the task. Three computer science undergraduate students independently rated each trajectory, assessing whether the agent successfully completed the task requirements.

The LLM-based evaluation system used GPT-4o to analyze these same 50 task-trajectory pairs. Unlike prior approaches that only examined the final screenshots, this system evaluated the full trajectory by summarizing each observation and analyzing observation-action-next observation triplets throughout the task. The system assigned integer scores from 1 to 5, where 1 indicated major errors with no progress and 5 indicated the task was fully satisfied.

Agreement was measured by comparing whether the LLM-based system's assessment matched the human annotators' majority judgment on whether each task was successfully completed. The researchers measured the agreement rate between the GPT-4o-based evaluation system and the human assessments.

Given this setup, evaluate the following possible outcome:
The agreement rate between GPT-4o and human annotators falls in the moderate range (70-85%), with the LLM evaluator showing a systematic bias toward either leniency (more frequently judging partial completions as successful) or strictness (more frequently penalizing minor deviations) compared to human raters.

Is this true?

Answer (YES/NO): NO